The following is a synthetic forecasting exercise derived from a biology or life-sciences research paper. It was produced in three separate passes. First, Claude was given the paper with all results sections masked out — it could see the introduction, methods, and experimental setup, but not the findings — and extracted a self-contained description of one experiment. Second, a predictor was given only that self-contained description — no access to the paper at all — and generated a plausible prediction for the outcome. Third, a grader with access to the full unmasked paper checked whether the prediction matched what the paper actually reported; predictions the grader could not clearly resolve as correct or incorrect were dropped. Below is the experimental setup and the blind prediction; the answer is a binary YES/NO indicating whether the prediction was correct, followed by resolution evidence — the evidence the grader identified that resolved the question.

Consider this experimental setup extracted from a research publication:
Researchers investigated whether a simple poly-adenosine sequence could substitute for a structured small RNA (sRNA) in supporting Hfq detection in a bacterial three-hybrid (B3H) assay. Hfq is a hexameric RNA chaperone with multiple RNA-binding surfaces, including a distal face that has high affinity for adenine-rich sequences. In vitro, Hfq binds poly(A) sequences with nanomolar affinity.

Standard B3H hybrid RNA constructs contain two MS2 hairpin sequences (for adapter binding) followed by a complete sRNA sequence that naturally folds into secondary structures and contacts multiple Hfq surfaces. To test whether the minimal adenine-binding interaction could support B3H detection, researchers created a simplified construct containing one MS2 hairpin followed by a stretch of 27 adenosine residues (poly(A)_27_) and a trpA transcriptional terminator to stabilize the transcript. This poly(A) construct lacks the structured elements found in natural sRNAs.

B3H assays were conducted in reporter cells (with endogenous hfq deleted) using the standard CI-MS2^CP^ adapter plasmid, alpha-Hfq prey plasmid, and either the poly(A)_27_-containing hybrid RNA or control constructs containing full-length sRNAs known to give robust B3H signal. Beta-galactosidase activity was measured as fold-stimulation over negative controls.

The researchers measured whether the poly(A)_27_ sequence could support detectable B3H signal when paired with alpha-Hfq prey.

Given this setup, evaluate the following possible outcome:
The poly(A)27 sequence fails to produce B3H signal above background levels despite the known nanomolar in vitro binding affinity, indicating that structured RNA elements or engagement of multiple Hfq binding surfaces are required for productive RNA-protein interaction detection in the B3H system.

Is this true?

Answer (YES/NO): NO